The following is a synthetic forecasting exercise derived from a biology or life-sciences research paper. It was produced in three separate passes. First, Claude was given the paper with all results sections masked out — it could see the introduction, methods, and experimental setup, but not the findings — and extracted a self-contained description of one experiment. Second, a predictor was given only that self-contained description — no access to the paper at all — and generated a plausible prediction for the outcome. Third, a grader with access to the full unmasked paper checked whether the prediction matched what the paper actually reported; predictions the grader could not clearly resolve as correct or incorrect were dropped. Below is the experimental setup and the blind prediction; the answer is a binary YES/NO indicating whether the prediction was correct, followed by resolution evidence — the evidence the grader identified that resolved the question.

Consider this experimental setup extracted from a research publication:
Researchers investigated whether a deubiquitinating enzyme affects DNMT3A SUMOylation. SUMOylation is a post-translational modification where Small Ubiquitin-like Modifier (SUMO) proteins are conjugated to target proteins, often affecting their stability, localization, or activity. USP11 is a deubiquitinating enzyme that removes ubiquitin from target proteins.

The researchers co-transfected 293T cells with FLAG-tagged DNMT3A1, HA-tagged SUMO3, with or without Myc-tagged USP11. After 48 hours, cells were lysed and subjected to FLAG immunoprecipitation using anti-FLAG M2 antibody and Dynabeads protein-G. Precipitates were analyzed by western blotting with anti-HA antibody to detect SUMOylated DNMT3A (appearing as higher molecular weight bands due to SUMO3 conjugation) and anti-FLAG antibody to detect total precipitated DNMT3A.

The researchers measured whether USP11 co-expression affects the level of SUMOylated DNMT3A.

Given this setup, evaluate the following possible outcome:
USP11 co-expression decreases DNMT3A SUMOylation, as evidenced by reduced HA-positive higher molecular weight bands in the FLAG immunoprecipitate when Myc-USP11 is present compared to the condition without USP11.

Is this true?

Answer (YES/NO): NO